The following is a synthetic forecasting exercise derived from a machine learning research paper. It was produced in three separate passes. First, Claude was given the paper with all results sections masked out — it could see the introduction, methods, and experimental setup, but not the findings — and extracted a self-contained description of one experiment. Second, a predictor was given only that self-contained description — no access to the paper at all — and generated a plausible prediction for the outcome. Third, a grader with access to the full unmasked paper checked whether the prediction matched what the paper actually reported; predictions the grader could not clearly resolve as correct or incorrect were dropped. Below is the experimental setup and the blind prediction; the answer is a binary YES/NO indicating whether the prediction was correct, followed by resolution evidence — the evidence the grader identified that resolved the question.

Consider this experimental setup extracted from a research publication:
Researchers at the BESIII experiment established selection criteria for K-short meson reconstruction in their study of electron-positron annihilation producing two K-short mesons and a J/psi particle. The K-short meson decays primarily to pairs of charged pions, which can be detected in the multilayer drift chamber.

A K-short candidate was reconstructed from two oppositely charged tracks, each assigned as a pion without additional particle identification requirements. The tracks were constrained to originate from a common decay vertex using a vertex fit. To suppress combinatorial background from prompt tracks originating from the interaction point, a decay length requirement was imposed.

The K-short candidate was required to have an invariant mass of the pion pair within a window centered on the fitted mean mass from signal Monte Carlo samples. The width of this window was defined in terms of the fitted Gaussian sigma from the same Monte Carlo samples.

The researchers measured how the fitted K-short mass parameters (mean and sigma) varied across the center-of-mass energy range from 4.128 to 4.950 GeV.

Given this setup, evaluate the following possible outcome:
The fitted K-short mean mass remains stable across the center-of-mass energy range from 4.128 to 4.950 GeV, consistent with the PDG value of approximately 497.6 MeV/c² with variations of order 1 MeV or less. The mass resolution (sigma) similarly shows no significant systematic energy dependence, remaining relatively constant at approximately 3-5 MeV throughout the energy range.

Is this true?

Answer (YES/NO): NO